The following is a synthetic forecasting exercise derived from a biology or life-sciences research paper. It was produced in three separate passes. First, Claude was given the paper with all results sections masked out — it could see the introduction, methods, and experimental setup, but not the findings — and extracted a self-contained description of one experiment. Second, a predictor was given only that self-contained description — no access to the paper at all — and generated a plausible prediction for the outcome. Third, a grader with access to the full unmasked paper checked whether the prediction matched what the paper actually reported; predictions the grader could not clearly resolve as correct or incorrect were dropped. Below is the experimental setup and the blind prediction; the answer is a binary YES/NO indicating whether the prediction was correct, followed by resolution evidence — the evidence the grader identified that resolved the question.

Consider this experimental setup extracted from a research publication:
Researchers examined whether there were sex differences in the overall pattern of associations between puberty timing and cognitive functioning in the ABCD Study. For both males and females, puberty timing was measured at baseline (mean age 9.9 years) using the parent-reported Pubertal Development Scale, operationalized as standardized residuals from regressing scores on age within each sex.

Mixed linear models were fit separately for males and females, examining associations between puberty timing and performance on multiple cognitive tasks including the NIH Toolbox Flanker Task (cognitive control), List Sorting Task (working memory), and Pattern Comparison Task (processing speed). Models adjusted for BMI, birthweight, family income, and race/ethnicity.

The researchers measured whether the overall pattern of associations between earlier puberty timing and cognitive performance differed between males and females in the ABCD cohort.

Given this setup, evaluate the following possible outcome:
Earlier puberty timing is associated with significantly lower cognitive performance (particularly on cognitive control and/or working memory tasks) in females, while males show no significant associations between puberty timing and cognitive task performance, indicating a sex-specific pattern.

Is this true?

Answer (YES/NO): NO